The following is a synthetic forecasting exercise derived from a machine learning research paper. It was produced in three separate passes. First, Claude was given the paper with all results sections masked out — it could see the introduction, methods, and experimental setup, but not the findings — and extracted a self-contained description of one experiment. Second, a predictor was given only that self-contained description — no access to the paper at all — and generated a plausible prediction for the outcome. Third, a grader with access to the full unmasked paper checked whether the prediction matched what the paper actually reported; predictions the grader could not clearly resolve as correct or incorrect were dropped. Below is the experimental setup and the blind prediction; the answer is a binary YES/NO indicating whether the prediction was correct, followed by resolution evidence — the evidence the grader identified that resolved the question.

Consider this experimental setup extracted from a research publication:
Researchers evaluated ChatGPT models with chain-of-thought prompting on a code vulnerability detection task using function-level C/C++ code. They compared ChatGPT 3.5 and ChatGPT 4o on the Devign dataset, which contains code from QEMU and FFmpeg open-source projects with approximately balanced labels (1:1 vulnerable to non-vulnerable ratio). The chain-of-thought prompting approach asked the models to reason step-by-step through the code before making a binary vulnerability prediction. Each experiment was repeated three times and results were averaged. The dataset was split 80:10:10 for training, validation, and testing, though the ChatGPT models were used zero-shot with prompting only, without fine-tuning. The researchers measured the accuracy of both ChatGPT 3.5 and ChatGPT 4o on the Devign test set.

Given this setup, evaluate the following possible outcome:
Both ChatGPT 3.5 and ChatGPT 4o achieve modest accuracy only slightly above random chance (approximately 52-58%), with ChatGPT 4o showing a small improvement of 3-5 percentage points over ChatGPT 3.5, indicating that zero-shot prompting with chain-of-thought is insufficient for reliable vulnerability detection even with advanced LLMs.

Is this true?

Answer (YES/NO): NO